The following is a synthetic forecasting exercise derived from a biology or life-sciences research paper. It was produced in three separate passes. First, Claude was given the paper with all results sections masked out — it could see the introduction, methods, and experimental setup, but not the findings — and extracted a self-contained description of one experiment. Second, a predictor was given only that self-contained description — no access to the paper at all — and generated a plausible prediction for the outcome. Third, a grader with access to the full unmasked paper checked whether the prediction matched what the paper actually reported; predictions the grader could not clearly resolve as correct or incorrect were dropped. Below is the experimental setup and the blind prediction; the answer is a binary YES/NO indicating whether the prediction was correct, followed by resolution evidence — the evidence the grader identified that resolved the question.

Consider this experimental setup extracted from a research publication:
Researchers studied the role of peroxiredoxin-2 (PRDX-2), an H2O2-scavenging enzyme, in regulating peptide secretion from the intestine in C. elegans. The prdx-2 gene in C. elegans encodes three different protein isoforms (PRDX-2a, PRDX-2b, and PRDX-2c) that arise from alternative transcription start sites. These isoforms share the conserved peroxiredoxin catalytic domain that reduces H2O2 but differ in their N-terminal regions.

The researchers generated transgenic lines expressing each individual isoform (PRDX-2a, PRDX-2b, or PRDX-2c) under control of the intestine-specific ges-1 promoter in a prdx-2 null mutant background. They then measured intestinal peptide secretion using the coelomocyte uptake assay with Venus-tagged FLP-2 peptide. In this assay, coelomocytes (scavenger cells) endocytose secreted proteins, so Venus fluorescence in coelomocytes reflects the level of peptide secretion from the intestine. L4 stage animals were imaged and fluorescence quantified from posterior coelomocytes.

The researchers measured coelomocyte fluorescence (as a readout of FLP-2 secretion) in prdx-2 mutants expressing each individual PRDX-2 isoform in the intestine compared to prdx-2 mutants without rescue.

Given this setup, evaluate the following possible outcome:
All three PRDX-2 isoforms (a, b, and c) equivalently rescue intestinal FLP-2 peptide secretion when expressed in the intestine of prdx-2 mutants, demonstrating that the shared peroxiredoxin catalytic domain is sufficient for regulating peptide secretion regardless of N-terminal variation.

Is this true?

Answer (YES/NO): NO